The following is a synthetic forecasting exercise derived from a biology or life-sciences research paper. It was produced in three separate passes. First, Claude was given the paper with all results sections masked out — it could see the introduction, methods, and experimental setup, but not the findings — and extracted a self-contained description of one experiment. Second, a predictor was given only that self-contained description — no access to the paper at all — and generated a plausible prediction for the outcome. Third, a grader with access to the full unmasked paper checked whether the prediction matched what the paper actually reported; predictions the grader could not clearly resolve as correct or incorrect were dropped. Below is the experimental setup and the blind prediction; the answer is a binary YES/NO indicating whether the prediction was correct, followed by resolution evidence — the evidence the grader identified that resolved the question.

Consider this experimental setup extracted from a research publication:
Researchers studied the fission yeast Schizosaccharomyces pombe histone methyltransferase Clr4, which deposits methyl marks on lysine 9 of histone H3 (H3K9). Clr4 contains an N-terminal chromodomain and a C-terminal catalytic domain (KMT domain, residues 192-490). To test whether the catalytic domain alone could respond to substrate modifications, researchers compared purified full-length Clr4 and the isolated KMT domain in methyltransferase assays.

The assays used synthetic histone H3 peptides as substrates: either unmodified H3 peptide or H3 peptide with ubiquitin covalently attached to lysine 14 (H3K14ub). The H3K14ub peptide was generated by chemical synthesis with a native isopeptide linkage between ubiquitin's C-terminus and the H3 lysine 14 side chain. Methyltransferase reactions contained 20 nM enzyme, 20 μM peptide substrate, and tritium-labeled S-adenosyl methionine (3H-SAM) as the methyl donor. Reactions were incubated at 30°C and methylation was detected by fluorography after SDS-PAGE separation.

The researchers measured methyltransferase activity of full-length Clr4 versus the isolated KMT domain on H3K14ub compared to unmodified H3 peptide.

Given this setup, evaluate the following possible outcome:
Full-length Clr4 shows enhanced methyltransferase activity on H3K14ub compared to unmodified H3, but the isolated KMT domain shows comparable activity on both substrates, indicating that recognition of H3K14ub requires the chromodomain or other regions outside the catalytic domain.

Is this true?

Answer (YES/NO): NO